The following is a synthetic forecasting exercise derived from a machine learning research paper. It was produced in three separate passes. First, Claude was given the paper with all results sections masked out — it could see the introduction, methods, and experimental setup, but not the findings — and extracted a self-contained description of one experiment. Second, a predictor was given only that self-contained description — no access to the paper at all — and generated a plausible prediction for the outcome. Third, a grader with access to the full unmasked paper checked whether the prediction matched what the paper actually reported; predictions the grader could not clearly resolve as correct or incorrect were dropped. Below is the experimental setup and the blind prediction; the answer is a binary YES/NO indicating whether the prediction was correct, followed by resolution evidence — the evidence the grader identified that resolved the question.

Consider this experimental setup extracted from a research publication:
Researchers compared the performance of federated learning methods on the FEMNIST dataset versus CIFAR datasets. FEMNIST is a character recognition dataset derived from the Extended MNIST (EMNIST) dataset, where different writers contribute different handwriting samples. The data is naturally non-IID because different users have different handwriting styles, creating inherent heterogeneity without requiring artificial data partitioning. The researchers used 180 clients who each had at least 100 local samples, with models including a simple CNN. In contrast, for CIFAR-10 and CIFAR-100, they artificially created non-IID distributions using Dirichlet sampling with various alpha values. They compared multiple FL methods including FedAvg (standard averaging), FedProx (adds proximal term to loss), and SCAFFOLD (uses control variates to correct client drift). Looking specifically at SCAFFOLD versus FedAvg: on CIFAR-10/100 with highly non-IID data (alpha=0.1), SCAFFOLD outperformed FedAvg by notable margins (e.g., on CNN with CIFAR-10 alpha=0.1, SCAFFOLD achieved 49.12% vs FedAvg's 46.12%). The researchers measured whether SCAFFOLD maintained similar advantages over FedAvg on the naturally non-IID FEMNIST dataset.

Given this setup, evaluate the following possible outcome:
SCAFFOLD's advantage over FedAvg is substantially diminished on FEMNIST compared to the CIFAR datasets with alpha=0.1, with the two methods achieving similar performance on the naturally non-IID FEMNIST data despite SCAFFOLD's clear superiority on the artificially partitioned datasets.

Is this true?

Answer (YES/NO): YES